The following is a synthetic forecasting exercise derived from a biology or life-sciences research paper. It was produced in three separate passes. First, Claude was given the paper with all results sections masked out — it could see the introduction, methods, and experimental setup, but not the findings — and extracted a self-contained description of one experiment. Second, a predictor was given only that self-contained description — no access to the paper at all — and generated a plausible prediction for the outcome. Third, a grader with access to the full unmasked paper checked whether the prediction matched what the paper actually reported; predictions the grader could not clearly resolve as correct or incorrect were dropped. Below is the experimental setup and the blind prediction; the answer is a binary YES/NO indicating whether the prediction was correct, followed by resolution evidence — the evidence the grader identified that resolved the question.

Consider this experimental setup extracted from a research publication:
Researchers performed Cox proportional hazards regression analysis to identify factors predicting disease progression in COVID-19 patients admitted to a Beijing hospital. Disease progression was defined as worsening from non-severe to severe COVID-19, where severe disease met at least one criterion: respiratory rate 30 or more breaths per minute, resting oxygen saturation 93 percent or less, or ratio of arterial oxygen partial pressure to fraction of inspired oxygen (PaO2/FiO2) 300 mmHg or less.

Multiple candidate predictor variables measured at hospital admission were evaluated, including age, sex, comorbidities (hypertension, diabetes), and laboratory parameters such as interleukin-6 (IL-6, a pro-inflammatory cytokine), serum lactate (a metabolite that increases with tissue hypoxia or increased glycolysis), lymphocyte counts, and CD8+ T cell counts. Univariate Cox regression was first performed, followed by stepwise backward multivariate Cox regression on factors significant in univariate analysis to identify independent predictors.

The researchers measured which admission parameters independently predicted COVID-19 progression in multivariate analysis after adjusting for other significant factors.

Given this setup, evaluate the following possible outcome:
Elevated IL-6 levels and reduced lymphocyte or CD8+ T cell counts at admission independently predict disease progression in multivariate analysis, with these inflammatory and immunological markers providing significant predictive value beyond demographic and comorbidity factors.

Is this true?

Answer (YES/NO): NO